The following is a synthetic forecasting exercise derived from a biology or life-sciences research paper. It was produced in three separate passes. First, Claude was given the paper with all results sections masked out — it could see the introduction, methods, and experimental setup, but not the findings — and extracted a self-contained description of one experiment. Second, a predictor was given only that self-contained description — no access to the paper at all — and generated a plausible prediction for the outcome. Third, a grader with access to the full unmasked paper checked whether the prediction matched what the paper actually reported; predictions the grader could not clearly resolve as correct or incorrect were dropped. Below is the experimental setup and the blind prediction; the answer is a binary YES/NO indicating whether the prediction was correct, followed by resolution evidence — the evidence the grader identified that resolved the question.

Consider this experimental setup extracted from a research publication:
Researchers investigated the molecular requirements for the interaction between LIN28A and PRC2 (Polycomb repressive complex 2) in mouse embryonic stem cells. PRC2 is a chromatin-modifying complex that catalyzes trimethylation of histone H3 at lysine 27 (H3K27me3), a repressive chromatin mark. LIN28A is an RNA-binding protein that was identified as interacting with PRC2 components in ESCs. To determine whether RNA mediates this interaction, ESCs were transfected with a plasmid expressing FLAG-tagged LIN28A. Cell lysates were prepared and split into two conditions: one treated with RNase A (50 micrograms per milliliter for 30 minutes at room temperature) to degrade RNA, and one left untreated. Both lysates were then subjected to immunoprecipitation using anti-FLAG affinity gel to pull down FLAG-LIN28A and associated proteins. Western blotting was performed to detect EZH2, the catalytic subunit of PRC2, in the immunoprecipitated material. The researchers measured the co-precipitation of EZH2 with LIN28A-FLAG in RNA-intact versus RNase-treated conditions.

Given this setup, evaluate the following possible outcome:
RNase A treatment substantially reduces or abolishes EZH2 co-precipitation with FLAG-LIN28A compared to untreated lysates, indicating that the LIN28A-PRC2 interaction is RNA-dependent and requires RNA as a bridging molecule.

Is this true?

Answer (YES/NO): YES